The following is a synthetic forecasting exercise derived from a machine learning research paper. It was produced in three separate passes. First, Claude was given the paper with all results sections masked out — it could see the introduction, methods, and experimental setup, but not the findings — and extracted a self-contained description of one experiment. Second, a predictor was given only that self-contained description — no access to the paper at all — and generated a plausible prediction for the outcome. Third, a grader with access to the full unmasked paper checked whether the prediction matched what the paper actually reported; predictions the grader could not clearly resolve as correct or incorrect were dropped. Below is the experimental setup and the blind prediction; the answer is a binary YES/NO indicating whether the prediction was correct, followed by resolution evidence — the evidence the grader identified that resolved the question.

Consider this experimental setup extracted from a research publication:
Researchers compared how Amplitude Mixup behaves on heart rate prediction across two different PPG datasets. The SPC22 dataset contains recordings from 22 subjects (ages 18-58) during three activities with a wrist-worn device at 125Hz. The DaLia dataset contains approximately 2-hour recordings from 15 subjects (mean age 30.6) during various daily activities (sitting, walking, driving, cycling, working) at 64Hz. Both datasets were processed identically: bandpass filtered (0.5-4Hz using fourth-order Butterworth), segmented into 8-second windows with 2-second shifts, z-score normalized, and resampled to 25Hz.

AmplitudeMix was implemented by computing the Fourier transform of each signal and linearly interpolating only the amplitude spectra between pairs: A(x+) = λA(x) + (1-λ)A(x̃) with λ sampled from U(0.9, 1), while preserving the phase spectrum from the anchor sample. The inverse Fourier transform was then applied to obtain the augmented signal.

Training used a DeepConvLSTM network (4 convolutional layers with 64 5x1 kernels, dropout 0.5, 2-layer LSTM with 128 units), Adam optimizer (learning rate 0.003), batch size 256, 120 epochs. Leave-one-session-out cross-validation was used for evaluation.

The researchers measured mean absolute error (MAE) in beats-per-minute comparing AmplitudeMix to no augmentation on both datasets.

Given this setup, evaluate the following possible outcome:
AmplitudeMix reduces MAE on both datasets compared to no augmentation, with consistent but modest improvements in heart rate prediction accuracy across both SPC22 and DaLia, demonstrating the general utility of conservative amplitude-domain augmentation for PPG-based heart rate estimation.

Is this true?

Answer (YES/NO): NO